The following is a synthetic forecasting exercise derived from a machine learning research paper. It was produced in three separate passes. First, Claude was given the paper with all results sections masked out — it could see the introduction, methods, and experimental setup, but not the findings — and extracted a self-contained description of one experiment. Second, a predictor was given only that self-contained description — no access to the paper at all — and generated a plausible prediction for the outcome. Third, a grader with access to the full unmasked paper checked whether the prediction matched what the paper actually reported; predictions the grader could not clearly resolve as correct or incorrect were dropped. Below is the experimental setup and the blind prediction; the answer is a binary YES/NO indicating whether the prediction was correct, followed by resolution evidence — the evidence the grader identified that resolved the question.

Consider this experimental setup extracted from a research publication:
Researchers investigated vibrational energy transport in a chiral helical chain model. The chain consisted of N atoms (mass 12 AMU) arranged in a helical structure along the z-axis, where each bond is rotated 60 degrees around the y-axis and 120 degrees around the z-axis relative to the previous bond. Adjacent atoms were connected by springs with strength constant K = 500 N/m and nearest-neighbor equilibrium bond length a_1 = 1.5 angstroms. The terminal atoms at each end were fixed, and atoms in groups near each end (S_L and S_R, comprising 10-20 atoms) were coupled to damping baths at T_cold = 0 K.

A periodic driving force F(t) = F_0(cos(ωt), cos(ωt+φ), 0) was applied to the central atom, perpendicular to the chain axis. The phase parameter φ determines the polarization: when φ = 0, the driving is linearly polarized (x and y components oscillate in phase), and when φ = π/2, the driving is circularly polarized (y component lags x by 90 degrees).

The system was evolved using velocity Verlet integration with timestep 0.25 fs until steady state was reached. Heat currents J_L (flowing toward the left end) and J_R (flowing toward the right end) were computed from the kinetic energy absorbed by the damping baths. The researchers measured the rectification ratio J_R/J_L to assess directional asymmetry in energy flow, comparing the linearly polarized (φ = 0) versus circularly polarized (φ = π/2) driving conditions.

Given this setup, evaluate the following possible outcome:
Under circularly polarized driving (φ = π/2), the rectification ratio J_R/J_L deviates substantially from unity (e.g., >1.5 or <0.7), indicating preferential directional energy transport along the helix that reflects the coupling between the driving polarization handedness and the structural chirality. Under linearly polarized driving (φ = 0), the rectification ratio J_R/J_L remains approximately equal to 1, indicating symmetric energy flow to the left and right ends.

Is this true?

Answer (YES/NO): YES